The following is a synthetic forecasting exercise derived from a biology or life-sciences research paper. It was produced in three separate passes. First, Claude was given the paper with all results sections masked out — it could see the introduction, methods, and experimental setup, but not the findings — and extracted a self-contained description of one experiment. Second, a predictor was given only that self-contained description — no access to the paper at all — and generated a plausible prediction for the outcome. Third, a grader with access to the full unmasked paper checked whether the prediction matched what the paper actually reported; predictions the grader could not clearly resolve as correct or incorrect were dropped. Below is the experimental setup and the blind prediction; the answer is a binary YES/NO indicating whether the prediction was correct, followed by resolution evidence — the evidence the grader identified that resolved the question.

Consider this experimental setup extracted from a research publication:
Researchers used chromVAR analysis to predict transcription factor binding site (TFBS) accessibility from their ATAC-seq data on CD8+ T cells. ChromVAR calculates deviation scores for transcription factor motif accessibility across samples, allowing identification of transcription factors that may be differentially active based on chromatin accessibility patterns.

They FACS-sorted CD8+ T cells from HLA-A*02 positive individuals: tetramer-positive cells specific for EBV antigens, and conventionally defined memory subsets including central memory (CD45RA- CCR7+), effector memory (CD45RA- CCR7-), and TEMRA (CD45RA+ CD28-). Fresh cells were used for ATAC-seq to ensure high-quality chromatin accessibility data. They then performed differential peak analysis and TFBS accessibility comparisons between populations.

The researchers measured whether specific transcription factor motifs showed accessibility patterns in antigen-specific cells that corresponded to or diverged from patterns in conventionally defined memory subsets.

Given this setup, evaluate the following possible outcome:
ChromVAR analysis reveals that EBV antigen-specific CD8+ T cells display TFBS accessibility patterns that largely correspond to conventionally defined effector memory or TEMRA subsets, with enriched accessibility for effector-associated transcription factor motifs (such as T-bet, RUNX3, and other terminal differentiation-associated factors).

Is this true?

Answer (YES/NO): NO